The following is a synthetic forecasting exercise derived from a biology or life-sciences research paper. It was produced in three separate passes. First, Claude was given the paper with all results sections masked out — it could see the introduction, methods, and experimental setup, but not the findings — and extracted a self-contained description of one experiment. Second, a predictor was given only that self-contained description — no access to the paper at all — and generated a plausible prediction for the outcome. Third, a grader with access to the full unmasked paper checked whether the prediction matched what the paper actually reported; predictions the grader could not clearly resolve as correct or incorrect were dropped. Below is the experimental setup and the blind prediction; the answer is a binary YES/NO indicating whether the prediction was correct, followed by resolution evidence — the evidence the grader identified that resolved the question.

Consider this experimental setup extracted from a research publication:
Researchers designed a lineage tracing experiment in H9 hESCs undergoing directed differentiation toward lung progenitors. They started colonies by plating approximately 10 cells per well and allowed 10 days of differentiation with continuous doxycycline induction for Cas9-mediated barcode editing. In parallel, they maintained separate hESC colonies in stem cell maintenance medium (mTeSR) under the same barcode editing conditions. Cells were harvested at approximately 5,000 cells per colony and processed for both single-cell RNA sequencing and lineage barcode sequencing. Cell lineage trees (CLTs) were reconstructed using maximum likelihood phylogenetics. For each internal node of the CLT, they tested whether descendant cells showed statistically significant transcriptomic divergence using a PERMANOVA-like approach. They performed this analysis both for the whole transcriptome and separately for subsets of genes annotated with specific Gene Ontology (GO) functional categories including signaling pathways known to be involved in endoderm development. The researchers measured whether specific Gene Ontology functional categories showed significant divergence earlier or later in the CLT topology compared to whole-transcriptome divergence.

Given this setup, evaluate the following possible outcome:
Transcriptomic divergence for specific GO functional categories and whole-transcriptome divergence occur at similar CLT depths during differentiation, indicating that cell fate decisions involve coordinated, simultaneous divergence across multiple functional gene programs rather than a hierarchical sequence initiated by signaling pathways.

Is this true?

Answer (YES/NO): NO